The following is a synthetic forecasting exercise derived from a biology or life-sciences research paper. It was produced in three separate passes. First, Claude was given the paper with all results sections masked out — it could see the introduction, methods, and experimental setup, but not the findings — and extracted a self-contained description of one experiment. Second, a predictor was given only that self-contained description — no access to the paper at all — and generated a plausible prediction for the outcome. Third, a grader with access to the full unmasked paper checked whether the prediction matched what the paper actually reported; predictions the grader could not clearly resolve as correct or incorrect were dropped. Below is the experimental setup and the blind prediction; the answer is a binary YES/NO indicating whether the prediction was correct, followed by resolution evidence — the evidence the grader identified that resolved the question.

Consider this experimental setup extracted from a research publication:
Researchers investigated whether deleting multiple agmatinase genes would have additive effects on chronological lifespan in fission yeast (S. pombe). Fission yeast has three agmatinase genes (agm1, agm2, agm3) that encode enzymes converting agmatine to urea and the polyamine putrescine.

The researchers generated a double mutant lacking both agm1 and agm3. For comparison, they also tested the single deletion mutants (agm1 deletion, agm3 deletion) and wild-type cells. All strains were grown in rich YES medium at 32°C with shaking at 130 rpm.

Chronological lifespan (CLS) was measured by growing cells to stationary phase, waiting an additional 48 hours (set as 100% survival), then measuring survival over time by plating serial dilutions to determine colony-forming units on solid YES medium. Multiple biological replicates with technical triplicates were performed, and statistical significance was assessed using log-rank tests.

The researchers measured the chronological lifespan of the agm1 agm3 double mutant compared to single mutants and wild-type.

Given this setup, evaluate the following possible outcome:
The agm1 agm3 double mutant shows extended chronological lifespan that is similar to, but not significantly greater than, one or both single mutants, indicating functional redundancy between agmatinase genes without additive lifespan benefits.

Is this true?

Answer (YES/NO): NO